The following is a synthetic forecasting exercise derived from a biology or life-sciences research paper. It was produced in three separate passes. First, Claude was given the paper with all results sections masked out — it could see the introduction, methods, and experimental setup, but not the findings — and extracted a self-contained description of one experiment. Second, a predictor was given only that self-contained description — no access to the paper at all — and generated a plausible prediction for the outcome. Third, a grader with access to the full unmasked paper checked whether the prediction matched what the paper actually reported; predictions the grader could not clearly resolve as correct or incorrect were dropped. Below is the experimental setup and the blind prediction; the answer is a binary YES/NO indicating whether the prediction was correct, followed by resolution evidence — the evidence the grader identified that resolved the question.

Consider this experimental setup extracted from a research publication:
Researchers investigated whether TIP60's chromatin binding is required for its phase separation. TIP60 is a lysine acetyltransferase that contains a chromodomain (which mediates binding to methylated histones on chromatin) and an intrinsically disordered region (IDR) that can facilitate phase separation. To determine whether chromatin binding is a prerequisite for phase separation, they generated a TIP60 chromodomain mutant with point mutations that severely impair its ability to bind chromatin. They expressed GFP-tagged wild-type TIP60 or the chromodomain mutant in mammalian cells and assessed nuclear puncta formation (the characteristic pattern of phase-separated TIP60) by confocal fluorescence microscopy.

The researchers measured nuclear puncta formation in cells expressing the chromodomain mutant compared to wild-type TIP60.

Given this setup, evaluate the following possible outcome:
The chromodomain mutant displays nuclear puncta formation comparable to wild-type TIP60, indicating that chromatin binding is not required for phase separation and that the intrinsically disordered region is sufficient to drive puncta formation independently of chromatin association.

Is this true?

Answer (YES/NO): NO